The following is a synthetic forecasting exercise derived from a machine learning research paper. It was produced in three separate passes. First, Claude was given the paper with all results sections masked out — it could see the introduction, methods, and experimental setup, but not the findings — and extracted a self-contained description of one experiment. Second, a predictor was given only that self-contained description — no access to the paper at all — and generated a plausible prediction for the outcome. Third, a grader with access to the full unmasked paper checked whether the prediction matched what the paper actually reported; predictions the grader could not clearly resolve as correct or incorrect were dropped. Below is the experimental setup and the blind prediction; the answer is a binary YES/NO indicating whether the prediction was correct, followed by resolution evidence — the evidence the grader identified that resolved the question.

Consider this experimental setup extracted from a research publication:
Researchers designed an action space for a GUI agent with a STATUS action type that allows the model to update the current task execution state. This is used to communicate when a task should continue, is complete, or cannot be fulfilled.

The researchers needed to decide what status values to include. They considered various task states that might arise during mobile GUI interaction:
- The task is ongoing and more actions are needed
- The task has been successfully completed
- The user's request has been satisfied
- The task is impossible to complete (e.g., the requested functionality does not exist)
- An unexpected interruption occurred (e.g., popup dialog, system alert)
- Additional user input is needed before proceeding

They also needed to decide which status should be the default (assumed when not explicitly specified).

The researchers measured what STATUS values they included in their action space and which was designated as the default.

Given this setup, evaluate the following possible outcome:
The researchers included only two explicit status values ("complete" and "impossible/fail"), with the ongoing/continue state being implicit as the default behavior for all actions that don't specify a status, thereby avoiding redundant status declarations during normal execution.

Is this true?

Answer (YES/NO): NO